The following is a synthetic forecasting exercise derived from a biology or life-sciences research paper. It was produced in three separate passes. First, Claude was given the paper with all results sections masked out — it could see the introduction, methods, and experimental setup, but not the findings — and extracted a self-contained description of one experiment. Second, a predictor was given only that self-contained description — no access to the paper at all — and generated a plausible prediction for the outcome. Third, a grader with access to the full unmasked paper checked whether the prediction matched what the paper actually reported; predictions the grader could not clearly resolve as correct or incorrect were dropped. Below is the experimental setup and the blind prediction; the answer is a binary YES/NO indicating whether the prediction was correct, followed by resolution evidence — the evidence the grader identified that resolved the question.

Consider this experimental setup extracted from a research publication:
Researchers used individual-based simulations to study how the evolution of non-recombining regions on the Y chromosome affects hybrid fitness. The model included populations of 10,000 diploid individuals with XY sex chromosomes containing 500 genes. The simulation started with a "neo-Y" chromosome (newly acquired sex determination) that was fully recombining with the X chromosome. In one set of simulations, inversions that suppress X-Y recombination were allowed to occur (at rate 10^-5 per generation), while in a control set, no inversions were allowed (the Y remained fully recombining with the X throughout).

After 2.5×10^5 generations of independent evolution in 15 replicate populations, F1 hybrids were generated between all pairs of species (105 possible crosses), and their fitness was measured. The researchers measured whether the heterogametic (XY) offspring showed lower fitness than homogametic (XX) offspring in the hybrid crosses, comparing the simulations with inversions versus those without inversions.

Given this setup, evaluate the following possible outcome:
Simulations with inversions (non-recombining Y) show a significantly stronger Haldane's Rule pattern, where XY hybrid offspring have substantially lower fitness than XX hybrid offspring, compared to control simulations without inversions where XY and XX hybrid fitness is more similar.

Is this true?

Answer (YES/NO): YES